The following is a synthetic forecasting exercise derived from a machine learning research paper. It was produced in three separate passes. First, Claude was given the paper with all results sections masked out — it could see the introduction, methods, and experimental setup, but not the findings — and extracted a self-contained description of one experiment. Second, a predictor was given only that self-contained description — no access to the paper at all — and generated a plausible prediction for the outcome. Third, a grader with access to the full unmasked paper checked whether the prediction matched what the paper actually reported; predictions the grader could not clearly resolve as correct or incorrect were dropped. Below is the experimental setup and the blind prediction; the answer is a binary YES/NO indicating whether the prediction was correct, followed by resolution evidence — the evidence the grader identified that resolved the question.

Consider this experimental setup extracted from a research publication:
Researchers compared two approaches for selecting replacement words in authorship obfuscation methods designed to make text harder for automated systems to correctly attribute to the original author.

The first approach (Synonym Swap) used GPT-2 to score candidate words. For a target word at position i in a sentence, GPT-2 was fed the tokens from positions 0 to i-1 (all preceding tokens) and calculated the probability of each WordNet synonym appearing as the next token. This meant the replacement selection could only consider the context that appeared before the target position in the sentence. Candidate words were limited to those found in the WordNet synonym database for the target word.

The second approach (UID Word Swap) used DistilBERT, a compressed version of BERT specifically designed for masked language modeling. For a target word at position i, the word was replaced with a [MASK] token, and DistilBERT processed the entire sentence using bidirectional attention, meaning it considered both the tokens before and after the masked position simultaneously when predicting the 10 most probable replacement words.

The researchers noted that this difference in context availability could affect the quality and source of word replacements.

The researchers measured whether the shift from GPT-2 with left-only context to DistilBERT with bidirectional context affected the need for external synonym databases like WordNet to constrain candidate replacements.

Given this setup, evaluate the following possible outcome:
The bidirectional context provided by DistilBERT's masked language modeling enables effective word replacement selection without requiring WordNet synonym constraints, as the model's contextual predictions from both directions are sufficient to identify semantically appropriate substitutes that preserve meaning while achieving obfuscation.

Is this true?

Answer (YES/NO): YES